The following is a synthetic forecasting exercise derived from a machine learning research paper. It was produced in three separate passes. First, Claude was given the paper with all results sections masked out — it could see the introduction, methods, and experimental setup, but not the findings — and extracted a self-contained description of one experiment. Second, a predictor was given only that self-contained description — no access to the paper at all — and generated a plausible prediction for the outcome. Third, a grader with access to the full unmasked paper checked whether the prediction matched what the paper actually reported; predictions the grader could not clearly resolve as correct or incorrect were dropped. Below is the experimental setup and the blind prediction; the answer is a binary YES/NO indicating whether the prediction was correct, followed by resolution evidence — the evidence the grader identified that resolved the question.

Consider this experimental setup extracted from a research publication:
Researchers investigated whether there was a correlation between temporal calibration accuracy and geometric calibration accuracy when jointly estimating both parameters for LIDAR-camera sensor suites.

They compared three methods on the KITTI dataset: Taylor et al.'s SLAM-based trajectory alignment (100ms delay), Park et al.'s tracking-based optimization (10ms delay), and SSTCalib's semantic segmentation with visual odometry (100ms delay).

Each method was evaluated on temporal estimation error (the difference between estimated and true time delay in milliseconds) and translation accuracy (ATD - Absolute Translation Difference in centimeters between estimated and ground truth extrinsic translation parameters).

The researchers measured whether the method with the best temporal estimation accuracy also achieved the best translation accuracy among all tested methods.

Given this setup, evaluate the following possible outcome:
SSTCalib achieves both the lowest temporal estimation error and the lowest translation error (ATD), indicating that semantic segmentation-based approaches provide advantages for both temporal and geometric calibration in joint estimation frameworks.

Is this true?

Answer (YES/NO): NO